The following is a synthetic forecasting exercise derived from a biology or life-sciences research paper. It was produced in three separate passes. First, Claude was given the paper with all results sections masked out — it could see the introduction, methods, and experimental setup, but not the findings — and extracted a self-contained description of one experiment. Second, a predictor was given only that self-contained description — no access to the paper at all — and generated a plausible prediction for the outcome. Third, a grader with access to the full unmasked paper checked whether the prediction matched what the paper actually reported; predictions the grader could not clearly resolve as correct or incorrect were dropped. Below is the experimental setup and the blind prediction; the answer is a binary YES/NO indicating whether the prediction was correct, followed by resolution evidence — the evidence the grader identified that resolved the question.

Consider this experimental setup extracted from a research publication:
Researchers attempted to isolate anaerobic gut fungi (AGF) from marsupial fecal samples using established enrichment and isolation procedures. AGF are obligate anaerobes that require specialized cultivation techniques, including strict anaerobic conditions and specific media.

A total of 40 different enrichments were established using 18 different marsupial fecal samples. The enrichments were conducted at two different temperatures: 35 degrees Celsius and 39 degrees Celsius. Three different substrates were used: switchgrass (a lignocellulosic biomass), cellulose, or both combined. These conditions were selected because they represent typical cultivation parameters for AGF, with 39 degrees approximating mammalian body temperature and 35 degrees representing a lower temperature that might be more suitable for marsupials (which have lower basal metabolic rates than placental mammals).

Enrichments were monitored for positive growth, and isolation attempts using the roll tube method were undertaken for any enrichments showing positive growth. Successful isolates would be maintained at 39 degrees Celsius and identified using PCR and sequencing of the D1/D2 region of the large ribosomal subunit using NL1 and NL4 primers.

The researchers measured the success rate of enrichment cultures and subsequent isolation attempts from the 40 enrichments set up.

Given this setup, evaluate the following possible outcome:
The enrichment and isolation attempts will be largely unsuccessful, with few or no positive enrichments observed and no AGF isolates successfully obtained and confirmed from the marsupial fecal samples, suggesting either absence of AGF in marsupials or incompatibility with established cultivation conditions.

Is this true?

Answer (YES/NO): NO